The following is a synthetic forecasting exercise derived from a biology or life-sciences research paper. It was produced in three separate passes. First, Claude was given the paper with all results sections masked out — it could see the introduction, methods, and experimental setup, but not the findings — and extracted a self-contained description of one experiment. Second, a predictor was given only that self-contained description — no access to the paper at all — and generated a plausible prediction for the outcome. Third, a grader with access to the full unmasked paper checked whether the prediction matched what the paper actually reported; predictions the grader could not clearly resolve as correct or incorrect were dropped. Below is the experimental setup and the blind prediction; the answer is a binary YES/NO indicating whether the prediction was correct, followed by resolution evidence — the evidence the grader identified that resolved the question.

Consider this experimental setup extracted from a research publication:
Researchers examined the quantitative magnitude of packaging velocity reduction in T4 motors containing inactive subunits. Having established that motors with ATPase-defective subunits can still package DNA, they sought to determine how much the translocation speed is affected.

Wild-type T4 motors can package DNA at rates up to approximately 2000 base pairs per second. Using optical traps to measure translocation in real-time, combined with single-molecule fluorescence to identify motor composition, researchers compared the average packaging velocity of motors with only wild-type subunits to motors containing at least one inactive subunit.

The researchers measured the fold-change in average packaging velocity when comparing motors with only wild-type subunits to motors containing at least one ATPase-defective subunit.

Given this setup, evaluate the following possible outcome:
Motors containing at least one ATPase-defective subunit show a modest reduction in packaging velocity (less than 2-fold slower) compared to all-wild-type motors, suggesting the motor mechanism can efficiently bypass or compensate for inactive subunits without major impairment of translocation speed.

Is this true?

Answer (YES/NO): YES